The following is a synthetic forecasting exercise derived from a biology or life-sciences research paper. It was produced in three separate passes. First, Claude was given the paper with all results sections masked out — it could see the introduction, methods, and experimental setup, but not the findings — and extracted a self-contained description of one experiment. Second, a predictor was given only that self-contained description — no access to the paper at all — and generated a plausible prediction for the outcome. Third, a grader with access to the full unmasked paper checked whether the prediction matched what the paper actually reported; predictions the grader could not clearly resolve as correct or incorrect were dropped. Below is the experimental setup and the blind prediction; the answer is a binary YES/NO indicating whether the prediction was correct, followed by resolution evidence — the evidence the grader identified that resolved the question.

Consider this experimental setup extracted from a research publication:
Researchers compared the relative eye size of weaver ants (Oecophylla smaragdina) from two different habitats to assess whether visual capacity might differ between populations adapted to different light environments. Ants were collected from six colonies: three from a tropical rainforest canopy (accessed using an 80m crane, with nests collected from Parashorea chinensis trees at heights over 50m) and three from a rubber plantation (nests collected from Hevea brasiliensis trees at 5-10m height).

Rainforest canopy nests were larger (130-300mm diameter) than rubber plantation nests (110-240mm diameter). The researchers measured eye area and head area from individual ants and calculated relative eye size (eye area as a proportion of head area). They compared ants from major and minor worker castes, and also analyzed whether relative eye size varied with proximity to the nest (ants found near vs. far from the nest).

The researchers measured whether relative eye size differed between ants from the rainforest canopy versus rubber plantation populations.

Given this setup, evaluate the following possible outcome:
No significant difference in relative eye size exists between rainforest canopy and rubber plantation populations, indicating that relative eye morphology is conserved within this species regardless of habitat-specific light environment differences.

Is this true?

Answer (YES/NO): YES